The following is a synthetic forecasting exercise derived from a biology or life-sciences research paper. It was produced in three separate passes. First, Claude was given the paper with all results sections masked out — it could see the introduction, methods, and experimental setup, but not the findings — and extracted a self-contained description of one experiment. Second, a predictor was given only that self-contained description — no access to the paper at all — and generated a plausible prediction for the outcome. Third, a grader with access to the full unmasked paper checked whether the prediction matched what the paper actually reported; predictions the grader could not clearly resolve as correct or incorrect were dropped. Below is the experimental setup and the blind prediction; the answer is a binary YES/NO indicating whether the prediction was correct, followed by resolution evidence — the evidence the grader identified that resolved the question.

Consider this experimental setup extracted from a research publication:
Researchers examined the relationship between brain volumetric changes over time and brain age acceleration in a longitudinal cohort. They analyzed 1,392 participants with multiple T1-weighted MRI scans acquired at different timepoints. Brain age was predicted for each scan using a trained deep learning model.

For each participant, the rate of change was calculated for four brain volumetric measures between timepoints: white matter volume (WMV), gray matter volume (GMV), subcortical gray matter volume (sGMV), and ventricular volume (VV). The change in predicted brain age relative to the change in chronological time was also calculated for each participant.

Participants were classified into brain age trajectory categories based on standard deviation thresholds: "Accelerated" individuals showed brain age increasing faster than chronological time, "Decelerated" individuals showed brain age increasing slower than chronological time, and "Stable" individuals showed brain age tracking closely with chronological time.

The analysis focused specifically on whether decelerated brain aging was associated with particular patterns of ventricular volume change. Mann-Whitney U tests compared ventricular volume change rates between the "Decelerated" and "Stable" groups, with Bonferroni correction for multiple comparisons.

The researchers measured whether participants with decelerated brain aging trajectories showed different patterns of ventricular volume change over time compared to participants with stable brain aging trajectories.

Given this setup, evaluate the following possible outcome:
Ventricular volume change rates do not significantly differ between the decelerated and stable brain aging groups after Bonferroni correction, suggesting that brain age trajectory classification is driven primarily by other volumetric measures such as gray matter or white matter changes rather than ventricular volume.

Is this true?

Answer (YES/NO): NO